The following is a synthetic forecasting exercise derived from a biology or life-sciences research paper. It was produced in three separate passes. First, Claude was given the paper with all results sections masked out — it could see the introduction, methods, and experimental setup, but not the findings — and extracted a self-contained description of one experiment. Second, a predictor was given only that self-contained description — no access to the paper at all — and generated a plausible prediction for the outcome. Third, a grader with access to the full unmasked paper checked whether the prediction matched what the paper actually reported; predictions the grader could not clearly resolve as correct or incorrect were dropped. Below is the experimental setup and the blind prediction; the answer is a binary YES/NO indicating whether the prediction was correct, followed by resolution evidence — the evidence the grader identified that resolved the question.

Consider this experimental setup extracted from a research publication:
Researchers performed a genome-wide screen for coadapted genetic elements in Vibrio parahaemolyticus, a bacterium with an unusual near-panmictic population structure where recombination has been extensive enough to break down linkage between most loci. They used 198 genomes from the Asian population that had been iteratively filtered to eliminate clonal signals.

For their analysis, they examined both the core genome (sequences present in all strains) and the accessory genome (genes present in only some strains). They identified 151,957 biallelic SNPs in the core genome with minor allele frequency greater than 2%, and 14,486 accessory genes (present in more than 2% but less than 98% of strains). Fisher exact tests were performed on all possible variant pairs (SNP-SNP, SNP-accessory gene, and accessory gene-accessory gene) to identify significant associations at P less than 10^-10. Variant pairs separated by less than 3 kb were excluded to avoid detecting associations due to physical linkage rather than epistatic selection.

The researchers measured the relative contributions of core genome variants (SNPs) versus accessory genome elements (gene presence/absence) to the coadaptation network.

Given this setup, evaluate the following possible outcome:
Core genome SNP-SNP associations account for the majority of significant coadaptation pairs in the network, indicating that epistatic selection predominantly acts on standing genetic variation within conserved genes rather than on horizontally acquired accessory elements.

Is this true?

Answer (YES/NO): NO